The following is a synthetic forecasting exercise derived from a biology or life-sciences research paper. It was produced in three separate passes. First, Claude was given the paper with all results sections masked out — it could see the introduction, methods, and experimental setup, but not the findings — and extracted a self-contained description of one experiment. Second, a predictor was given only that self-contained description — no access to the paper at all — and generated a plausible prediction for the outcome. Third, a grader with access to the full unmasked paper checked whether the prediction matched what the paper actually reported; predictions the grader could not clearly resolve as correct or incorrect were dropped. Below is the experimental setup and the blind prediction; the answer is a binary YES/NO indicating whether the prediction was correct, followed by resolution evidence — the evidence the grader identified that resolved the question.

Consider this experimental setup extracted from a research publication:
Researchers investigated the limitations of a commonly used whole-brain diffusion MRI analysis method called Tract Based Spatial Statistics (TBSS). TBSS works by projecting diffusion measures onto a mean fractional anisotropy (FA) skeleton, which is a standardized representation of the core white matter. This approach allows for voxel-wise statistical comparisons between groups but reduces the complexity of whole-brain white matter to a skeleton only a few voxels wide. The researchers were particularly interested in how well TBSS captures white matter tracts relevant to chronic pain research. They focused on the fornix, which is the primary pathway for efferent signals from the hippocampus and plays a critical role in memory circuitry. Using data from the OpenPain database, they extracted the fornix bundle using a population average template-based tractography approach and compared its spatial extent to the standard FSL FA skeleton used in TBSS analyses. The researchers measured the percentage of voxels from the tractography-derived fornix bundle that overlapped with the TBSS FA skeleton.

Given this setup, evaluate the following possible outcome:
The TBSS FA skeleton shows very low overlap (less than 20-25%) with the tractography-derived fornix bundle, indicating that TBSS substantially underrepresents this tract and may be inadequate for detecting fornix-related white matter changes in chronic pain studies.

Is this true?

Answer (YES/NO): YES